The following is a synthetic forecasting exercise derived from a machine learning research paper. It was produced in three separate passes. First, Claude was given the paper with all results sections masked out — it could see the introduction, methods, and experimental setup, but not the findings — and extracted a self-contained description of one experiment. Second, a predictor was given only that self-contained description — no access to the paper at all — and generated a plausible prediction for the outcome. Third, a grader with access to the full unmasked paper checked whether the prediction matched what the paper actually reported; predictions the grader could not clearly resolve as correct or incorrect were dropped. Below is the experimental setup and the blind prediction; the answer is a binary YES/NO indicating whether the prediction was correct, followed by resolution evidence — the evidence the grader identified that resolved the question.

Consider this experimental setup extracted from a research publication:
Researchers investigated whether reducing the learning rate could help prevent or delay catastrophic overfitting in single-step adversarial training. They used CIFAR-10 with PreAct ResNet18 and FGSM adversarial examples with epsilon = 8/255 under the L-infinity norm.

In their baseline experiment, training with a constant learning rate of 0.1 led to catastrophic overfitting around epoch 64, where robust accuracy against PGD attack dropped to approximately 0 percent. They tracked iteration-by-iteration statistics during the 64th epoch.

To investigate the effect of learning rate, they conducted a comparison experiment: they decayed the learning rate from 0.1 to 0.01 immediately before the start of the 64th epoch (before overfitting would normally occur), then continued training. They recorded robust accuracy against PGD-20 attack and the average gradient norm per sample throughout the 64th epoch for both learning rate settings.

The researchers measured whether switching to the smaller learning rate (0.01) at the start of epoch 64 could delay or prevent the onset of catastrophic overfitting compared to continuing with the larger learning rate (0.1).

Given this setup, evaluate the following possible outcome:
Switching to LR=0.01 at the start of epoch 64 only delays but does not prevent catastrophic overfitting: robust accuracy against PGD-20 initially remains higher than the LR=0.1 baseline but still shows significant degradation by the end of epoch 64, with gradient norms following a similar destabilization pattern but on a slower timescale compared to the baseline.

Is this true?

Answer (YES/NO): YES